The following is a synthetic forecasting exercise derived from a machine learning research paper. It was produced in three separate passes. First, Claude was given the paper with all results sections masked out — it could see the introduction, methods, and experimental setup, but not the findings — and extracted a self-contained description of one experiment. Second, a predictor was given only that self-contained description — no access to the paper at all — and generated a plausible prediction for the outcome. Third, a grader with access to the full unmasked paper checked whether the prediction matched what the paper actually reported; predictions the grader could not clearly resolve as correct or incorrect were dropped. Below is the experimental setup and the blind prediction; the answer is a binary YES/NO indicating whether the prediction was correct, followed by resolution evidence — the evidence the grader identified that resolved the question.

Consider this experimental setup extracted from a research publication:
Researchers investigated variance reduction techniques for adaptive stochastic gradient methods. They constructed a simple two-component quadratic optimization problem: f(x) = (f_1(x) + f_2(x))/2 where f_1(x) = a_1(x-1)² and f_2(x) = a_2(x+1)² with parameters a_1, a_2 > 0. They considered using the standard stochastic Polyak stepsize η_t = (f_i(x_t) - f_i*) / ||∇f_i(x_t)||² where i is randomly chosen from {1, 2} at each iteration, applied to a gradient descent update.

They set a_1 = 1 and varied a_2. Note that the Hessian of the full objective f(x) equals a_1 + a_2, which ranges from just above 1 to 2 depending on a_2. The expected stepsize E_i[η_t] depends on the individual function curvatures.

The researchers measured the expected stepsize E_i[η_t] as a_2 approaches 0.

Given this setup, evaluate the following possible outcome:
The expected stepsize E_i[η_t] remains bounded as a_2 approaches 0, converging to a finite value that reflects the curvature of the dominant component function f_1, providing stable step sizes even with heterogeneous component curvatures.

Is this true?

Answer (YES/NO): NO